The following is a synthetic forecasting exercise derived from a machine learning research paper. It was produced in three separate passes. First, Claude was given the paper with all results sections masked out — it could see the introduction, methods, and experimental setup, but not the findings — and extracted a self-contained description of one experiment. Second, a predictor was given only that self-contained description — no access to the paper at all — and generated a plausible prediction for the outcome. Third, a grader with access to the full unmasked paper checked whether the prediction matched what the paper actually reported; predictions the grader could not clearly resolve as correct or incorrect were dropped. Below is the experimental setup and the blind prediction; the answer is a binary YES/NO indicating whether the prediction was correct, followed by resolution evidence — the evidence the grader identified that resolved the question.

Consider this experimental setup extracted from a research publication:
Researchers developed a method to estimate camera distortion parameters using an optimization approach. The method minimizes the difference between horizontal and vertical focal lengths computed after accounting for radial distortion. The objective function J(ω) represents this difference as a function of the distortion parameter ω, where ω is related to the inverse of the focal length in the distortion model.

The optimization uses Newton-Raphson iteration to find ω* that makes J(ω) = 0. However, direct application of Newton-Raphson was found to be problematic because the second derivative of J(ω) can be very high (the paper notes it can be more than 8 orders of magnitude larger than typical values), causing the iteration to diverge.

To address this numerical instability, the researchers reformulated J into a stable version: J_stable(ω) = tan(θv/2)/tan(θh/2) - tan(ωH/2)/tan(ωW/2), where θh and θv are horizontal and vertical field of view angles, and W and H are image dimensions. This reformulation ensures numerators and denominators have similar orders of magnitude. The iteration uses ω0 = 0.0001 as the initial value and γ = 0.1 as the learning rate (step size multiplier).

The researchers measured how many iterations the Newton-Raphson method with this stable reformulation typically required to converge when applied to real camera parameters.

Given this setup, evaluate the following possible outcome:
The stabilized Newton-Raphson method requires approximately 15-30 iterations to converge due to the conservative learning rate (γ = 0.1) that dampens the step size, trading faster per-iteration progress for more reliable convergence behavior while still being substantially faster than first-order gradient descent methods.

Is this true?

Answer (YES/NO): NO